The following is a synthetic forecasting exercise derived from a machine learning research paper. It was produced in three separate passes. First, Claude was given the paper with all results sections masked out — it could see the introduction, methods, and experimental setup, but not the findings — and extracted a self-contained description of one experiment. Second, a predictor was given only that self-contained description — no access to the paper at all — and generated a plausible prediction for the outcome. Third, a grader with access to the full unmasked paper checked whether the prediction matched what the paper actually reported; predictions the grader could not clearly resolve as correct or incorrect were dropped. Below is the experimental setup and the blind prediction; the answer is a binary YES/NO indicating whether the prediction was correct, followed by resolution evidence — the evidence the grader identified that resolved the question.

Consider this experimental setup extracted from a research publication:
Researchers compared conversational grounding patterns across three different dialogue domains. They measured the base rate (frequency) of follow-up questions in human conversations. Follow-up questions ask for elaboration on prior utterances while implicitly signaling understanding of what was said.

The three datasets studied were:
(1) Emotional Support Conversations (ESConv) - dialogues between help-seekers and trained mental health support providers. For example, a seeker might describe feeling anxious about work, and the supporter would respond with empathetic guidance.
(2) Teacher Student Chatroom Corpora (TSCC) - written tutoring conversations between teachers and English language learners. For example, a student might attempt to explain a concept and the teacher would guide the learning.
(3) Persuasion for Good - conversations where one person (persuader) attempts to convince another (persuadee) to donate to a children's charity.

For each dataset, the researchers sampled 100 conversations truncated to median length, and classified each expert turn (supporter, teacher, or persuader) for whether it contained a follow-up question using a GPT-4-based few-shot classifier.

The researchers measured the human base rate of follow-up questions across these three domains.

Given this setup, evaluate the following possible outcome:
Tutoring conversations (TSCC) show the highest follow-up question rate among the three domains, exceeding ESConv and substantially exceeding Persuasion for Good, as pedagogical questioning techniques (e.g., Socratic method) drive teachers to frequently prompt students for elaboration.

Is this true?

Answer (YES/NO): NO